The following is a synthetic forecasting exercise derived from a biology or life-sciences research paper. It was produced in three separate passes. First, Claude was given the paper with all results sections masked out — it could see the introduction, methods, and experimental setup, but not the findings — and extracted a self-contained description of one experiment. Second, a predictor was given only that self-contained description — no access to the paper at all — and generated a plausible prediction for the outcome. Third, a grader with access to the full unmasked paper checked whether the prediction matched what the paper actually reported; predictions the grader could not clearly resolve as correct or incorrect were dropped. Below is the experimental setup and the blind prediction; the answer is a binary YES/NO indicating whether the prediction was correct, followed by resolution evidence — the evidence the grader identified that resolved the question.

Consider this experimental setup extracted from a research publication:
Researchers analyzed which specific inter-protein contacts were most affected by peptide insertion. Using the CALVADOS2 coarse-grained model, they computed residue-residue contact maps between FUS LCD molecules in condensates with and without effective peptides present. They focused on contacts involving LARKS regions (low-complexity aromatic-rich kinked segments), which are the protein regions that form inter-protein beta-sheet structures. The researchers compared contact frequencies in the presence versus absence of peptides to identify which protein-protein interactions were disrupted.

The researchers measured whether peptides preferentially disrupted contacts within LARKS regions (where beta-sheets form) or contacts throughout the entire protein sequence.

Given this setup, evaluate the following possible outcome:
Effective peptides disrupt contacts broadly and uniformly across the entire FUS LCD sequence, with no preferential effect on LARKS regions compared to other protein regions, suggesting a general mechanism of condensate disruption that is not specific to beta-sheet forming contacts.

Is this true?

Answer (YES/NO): NO